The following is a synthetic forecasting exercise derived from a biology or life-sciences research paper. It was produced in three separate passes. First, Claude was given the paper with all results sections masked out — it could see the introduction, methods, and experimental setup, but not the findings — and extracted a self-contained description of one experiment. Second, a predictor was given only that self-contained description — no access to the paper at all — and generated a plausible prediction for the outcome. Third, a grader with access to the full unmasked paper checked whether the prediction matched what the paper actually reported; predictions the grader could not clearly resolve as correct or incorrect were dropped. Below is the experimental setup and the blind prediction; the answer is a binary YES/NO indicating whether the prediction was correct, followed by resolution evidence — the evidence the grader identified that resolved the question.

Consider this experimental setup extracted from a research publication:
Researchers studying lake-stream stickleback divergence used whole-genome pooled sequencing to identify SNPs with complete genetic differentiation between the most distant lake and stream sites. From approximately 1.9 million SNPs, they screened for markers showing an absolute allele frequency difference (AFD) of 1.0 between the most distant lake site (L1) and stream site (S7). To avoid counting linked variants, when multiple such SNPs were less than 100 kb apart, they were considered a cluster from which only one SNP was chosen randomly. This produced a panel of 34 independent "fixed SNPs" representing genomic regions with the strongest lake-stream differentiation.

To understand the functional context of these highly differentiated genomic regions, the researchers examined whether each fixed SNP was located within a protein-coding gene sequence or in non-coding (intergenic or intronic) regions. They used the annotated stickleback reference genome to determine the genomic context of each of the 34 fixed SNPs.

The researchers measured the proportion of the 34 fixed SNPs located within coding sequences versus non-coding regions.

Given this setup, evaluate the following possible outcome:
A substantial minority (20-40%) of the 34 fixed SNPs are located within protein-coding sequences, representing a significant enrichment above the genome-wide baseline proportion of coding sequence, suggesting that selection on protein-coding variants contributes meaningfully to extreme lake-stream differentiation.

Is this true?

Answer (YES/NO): NO